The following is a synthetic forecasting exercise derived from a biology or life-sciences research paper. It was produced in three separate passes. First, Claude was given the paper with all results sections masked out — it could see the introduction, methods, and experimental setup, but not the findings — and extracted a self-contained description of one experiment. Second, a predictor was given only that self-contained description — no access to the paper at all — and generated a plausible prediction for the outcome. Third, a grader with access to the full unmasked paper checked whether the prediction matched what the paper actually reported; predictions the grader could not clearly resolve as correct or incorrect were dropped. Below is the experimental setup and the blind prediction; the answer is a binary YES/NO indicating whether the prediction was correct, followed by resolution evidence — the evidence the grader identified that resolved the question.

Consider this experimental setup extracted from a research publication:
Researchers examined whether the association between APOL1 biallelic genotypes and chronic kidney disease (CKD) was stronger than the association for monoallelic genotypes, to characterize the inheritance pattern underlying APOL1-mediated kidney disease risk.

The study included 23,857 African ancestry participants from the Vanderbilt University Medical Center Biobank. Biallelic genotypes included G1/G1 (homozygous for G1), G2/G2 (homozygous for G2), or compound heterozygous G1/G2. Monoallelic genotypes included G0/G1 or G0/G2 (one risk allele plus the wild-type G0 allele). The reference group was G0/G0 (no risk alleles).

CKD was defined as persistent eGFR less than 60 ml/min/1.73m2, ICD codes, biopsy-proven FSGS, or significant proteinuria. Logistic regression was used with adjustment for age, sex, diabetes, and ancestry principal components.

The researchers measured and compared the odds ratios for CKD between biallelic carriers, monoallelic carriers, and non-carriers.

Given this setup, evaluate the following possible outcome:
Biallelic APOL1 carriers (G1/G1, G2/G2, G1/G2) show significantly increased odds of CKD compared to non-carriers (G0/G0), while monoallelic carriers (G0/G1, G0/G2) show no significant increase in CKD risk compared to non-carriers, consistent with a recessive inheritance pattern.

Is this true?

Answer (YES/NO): NO